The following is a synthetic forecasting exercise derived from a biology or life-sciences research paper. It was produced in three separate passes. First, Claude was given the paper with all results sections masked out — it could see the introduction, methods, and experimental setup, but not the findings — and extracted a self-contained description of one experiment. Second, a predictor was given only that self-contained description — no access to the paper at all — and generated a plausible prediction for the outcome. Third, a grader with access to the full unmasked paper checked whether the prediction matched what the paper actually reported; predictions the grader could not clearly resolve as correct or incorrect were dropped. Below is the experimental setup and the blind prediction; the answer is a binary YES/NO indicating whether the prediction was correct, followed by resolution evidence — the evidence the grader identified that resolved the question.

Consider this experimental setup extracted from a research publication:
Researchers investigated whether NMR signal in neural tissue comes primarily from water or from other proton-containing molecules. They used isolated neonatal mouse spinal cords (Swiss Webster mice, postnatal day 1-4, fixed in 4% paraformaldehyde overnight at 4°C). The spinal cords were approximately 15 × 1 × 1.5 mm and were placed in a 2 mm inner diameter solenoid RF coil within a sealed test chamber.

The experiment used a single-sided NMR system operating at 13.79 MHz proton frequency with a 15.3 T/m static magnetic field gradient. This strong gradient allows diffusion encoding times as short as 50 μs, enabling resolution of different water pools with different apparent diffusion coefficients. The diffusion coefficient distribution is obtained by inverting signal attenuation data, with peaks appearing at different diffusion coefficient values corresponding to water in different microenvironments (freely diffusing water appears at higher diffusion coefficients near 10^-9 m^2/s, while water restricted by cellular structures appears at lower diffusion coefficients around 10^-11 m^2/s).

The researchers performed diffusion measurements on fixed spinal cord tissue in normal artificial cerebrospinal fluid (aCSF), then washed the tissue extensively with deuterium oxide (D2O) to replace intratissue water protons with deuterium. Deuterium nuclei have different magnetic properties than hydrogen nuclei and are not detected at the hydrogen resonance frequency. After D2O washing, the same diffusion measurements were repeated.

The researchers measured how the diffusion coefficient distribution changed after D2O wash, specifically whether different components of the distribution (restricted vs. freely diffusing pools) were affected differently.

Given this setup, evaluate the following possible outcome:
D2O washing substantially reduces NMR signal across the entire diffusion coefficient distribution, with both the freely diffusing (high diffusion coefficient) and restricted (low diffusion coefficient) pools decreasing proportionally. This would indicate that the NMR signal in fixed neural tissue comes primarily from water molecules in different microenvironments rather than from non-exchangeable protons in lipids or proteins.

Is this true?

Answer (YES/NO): YES